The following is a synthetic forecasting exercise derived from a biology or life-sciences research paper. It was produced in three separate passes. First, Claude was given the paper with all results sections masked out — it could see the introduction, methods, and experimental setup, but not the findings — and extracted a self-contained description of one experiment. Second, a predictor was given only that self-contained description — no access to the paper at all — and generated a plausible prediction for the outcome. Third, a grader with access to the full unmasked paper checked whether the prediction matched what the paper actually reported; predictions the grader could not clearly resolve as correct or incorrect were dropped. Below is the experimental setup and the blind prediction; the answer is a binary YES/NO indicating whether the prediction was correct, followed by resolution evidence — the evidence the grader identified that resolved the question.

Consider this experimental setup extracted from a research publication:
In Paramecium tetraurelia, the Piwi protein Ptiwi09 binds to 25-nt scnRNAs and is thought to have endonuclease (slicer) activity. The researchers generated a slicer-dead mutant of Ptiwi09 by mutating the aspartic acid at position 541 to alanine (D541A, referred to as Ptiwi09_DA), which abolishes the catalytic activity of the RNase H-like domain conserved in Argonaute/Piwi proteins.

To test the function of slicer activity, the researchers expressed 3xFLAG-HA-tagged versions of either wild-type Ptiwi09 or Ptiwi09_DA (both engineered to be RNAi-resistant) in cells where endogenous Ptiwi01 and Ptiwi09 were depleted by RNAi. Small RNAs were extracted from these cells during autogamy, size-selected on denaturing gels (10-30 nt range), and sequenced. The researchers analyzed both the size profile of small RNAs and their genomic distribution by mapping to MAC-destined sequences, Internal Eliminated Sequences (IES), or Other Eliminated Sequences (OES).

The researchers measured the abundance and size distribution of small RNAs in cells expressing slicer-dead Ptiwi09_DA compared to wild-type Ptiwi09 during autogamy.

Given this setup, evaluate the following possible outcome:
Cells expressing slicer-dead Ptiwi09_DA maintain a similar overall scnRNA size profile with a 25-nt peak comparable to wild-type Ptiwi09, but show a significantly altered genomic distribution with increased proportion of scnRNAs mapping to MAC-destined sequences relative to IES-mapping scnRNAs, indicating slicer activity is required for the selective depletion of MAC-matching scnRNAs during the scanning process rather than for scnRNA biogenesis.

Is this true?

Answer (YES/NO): NO